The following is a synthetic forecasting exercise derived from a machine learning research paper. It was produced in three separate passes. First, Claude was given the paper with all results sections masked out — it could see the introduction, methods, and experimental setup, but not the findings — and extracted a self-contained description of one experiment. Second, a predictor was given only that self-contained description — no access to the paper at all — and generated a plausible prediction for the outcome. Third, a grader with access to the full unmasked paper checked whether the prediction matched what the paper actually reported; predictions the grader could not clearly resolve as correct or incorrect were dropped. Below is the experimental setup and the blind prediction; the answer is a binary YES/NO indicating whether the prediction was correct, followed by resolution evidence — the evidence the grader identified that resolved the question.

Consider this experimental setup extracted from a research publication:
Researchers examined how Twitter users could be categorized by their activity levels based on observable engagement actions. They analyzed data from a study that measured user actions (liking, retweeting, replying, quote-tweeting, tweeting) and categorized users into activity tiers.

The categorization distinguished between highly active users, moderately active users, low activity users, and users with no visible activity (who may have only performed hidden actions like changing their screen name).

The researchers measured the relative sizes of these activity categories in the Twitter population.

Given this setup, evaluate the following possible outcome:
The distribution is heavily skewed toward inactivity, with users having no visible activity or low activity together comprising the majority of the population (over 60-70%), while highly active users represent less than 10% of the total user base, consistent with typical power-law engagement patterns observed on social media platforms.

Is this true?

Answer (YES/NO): YES